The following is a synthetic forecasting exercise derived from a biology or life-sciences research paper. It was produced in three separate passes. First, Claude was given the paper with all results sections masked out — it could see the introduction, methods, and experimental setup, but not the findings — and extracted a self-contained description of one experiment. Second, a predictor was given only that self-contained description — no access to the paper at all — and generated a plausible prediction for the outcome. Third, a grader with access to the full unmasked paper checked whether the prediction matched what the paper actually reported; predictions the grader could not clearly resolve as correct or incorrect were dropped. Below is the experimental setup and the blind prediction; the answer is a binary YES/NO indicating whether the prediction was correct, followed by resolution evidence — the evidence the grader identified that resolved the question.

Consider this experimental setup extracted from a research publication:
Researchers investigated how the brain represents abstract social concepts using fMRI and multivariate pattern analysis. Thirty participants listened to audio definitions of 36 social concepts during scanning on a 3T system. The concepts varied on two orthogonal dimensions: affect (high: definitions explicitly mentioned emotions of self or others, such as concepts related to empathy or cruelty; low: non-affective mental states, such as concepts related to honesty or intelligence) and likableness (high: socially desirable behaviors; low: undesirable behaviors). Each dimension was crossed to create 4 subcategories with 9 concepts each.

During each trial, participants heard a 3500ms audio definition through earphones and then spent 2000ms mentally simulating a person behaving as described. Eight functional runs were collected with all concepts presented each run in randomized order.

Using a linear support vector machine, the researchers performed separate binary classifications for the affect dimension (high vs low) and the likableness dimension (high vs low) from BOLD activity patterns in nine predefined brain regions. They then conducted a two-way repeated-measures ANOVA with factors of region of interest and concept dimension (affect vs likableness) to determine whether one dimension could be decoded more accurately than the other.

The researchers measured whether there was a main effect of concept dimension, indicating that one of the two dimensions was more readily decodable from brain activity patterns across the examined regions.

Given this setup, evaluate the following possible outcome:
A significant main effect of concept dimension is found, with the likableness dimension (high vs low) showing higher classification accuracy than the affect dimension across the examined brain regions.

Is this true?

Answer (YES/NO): YES